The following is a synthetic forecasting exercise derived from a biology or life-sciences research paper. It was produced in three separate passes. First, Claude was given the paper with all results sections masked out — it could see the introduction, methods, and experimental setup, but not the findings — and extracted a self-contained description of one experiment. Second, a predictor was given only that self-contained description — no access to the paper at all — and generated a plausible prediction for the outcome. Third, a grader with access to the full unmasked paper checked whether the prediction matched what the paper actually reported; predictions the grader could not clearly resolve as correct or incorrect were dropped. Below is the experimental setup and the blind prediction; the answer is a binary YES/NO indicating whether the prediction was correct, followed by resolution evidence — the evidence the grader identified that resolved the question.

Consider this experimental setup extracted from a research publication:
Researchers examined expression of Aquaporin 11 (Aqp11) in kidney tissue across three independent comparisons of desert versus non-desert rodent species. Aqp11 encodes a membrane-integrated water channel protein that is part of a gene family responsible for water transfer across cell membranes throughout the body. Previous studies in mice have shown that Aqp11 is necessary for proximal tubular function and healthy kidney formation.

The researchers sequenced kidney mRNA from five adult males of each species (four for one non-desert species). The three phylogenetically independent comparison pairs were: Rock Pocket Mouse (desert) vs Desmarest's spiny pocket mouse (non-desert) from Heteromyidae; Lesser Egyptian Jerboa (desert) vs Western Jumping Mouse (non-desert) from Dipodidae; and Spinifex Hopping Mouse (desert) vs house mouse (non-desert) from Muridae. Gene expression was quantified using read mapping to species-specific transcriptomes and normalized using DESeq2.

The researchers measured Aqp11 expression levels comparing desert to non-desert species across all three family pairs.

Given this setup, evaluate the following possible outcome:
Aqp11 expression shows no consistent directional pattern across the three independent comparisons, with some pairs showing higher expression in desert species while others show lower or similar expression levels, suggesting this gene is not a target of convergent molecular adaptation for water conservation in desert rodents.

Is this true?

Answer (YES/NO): NO